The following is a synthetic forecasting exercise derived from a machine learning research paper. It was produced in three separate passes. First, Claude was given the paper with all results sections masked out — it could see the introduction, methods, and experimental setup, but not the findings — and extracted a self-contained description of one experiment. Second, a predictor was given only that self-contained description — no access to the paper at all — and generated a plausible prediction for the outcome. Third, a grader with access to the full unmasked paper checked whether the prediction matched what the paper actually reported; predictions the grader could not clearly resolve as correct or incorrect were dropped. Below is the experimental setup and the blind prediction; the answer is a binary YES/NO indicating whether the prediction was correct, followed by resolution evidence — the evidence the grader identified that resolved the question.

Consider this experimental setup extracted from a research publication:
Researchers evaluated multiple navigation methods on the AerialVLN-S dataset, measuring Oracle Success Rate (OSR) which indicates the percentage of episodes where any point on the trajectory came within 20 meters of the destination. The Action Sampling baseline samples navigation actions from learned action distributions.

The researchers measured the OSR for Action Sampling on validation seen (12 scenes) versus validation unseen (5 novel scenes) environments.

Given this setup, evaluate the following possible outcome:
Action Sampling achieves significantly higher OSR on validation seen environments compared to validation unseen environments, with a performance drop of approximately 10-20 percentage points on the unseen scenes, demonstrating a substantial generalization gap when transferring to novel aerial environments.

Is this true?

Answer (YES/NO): NO